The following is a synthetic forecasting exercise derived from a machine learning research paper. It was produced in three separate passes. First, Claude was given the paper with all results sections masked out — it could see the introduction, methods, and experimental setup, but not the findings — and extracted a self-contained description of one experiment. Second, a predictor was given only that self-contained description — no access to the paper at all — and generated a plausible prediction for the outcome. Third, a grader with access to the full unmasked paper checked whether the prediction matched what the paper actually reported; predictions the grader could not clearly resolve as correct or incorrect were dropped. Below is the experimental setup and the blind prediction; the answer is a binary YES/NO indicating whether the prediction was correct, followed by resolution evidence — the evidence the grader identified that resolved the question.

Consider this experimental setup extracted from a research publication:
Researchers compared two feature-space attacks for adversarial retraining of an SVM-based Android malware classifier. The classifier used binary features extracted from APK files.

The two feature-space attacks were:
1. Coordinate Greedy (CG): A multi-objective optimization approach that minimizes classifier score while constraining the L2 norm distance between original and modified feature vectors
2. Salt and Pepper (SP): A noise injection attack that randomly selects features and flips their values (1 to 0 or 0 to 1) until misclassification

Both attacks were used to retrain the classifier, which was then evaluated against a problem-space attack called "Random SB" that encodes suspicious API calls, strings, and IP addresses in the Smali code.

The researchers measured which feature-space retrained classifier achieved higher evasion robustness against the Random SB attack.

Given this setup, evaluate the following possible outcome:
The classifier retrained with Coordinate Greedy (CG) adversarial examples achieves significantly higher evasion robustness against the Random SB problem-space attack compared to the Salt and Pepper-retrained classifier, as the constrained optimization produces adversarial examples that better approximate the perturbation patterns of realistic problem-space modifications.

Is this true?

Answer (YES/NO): YES